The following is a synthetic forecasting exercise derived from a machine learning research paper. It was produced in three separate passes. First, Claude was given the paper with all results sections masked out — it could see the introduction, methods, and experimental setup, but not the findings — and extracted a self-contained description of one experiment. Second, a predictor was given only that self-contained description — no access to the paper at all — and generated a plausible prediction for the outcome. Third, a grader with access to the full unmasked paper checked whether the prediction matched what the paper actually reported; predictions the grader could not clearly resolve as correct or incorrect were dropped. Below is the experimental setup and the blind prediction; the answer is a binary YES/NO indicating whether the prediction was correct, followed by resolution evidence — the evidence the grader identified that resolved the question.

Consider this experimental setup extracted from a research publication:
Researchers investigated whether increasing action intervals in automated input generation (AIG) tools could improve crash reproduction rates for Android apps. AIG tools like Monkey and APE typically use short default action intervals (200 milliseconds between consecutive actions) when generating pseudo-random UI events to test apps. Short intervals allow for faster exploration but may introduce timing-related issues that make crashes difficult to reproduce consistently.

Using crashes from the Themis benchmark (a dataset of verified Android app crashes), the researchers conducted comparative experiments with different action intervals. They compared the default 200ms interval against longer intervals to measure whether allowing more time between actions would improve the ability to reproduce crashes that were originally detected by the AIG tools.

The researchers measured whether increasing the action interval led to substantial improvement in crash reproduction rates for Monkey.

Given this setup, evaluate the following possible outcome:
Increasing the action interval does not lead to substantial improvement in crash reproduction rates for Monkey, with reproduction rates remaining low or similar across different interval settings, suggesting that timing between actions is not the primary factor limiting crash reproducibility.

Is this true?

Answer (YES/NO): YES